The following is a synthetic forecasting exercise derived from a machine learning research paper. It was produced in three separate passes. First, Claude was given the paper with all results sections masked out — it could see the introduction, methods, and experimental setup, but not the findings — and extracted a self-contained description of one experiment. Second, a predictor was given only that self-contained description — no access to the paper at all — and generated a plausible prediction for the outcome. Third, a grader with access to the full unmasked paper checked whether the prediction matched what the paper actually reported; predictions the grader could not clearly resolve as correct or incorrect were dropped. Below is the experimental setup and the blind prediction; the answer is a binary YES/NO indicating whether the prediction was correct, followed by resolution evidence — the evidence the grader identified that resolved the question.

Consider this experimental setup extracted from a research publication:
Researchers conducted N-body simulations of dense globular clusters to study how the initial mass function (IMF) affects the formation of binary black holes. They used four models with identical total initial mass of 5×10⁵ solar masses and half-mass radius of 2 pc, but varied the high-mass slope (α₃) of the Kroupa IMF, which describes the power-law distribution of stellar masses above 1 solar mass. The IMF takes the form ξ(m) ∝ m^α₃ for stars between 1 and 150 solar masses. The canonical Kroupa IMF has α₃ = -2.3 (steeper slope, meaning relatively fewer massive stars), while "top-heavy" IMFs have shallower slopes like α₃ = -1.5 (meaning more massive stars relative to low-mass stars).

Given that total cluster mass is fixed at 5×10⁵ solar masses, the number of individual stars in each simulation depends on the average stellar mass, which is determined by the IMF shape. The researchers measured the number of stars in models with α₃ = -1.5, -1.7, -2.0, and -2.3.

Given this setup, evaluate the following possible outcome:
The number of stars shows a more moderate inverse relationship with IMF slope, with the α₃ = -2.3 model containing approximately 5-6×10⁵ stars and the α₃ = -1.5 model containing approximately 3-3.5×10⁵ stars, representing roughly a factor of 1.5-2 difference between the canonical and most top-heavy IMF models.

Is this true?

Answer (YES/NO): NO